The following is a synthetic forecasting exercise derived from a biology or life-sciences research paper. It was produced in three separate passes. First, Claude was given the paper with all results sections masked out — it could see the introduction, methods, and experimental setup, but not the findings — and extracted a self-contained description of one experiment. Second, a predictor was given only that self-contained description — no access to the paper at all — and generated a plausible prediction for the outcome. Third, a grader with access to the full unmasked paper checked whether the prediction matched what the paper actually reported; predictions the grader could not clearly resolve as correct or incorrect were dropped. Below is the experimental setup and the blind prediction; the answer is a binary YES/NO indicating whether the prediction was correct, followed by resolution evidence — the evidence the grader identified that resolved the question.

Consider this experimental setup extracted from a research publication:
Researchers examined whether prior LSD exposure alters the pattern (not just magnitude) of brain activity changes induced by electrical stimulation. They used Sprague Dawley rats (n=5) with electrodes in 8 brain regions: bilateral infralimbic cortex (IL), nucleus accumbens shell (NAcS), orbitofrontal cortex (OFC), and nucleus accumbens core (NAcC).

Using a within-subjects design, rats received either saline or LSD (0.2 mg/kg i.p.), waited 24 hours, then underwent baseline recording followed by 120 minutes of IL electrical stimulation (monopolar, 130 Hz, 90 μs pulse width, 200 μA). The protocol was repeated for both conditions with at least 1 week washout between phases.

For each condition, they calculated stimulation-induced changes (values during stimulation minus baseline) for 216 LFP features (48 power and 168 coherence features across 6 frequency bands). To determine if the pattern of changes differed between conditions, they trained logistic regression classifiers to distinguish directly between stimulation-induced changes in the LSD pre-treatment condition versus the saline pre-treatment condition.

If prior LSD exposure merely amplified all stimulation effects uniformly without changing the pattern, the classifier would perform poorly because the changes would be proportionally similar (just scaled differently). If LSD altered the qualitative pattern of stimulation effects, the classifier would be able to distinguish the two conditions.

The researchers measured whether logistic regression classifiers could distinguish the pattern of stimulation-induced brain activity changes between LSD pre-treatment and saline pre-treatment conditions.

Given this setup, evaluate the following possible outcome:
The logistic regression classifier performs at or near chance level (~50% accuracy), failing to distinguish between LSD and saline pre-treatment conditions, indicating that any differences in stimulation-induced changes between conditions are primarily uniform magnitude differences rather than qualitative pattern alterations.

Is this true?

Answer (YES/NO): NO